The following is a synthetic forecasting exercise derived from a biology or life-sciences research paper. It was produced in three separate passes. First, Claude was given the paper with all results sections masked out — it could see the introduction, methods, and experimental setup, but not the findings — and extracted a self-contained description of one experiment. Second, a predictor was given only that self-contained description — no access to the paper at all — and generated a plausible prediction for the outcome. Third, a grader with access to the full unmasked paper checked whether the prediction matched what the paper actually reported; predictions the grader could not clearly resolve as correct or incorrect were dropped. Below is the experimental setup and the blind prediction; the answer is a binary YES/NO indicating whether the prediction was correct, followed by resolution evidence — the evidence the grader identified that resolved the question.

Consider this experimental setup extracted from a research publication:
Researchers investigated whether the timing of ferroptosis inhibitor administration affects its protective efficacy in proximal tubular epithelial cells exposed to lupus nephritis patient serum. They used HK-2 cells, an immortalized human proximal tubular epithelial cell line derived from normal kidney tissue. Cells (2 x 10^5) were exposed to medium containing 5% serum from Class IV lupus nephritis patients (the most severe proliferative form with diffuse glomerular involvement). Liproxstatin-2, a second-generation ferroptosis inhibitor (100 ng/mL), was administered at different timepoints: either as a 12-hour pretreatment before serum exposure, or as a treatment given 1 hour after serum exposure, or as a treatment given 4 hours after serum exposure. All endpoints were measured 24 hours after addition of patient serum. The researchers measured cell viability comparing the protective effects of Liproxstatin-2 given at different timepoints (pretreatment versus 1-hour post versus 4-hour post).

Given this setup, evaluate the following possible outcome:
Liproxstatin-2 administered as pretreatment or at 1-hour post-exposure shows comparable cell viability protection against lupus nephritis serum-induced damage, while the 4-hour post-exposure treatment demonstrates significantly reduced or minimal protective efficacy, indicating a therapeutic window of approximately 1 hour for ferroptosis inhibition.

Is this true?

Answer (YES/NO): YES